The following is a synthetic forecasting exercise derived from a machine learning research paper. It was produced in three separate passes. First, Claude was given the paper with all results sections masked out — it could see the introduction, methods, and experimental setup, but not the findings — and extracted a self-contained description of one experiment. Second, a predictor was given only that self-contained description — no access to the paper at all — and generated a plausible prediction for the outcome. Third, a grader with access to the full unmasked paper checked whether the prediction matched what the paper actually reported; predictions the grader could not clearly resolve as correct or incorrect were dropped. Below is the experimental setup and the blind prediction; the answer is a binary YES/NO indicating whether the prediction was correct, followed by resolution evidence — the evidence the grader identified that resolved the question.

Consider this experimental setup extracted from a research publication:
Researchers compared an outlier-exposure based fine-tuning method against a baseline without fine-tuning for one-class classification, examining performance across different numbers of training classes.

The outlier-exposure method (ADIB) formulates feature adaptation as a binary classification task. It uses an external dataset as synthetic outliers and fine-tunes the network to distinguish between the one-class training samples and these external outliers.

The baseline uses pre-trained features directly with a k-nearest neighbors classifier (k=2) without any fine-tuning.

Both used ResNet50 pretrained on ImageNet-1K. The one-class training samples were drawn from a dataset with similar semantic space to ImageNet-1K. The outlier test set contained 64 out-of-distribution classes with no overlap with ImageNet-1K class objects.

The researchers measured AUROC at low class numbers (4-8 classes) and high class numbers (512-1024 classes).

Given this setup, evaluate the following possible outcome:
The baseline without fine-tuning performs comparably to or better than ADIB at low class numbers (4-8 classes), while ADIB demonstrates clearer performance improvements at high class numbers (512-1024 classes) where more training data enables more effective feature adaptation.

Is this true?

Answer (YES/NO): NO